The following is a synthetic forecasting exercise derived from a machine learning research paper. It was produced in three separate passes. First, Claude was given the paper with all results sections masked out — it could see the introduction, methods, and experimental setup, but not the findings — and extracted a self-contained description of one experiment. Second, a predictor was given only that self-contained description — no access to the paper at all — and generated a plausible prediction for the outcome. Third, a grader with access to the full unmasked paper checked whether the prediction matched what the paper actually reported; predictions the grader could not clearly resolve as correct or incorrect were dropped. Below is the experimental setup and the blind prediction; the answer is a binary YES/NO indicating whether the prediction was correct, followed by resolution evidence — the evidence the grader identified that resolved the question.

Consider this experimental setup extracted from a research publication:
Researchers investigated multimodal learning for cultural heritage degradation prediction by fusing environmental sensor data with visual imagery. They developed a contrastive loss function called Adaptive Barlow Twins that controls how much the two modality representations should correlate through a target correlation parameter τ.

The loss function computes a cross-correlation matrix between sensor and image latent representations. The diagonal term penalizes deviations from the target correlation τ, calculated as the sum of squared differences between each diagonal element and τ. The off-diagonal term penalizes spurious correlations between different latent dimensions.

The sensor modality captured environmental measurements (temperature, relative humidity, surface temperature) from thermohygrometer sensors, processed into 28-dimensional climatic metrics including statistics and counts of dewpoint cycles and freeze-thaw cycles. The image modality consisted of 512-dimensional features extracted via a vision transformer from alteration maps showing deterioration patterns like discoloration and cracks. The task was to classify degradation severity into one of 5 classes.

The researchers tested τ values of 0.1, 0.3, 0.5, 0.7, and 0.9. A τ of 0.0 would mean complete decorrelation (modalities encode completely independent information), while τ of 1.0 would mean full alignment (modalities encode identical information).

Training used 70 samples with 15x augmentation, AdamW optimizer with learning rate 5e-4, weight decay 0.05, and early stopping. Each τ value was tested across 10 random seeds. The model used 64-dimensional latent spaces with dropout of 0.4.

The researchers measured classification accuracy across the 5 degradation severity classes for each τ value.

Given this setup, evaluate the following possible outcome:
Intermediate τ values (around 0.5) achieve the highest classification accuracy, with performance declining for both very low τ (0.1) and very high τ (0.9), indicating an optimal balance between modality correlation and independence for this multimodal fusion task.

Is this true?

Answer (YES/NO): NO